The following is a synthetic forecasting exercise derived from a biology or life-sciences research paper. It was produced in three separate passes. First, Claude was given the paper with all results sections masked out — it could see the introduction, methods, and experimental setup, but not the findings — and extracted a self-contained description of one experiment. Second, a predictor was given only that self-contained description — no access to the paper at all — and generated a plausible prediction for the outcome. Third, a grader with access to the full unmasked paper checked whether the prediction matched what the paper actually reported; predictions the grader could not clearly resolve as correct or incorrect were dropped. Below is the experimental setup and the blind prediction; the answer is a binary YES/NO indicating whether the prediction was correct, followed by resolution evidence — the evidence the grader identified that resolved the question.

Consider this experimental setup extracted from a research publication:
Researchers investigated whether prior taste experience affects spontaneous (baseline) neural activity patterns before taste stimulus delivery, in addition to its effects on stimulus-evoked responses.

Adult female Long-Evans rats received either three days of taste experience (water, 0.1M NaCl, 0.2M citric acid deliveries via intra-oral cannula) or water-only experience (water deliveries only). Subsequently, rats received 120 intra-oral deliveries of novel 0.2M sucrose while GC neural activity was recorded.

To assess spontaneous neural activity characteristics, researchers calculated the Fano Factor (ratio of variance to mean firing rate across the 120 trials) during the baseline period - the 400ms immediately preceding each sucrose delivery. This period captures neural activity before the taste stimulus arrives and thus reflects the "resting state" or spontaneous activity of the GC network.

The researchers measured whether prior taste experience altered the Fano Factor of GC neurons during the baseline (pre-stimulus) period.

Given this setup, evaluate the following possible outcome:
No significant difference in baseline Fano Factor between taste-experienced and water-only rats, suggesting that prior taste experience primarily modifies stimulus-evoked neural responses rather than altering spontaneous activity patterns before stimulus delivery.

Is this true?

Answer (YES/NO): NO